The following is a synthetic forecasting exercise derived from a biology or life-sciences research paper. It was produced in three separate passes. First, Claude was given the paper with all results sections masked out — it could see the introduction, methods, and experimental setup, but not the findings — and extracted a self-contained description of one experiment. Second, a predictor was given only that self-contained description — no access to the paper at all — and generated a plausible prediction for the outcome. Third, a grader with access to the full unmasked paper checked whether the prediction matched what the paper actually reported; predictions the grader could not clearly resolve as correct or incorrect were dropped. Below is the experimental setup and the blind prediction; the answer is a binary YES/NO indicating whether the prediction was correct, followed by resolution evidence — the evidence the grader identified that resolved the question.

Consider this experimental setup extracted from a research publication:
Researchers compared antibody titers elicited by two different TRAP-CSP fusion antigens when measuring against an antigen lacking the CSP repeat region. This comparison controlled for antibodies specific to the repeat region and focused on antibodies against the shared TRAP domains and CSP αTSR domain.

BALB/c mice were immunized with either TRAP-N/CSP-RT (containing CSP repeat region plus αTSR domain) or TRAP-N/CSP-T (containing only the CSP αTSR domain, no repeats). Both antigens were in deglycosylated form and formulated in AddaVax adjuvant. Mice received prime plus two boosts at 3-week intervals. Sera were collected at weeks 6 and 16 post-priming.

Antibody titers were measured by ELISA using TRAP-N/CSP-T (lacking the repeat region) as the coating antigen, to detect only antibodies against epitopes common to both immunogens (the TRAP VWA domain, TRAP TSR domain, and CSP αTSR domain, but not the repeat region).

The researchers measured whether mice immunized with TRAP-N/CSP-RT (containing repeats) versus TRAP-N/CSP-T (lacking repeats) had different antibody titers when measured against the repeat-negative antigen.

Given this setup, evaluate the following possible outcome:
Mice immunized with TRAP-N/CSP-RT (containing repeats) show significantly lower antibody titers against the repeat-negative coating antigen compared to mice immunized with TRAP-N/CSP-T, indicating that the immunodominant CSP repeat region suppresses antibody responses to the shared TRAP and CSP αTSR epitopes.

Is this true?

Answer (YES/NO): NO